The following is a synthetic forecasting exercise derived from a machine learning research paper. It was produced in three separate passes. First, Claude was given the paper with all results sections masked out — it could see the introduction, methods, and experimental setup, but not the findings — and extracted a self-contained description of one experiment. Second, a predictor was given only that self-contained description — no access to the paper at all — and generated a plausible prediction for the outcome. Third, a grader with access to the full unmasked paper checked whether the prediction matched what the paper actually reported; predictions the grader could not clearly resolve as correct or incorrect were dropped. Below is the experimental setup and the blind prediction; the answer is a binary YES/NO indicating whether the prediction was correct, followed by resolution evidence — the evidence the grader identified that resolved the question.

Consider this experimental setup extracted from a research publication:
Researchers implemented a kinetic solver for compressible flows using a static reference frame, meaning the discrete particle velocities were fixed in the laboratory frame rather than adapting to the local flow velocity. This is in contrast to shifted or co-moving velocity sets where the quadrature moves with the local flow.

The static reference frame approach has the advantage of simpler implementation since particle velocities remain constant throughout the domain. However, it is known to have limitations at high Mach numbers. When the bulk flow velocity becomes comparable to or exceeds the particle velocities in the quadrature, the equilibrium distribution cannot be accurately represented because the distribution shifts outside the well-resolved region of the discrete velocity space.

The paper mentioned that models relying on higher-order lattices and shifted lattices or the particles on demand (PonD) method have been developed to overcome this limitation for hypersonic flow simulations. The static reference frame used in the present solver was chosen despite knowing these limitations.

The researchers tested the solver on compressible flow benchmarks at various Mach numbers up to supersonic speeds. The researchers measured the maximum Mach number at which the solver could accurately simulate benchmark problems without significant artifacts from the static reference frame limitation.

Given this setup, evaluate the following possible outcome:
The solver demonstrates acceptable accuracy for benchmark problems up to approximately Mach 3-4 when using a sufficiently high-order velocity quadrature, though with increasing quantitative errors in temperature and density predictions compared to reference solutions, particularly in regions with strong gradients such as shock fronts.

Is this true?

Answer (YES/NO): NO